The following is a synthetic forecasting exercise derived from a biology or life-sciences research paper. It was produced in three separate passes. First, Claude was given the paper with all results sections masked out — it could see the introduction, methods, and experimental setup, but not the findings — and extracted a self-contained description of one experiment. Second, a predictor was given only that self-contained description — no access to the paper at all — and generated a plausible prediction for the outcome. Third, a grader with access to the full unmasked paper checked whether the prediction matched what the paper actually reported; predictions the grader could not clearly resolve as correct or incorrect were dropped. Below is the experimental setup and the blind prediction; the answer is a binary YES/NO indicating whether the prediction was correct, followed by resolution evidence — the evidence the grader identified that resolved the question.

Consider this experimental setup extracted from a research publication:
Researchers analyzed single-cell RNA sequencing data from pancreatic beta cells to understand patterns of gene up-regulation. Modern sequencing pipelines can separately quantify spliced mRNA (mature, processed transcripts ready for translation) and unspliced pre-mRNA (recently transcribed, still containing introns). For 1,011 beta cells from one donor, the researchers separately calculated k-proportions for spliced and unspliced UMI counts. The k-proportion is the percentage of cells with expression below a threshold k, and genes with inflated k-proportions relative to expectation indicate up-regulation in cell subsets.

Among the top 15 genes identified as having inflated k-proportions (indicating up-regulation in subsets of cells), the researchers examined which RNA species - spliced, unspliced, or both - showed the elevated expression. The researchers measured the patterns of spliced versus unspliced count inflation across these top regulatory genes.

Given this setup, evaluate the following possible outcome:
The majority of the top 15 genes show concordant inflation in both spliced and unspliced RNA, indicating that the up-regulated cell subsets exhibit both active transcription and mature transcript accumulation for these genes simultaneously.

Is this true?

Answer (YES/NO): NO